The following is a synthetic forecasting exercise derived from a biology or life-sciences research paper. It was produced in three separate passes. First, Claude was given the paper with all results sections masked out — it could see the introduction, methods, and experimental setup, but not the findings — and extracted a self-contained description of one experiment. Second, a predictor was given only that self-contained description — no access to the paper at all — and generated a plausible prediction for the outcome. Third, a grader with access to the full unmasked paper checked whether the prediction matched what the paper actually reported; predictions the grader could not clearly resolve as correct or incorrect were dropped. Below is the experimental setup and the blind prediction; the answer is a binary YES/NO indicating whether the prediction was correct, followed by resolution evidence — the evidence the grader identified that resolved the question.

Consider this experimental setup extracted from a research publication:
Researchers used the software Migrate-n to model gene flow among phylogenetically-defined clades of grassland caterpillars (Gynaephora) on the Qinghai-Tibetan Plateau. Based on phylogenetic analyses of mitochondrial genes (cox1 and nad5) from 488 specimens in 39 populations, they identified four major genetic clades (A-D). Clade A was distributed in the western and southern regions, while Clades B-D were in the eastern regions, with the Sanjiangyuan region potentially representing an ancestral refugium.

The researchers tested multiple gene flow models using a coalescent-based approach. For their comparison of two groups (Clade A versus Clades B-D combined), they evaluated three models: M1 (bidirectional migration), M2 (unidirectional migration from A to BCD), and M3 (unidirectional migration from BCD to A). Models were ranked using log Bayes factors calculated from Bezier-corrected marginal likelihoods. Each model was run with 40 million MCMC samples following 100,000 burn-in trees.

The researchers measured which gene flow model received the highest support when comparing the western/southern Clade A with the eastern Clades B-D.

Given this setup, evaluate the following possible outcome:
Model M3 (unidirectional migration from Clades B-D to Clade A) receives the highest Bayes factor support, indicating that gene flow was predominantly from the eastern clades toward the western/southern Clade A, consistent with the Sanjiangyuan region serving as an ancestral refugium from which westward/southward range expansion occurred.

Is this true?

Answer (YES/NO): NO